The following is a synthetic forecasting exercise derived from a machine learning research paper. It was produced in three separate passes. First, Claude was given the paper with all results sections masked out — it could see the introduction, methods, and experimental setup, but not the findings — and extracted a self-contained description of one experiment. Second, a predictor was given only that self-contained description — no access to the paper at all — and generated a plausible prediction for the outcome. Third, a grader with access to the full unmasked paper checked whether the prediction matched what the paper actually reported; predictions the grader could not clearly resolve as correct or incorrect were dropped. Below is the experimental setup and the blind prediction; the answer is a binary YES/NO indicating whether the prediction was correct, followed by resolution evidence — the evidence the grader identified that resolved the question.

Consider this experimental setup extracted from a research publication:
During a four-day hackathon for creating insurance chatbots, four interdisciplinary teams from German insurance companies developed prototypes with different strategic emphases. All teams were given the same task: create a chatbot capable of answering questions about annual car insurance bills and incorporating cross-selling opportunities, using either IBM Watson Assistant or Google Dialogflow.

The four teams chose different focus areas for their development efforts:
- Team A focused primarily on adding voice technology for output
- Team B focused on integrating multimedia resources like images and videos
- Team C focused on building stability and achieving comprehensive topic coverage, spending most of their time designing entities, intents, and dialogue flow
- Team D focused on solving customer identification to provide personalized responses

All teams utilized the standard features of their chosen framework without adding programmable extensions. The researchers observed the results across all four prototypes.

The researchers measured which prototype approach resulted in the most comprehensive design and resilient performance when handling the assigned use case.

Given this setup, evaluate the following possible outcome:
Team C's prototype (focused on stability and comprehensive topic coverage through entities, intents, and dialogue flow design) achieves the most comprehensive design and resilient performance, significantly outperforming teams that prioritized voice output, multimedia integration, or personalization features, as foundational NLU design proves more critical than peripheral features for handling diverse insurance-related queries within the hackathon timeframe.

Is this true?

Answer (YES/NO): YES